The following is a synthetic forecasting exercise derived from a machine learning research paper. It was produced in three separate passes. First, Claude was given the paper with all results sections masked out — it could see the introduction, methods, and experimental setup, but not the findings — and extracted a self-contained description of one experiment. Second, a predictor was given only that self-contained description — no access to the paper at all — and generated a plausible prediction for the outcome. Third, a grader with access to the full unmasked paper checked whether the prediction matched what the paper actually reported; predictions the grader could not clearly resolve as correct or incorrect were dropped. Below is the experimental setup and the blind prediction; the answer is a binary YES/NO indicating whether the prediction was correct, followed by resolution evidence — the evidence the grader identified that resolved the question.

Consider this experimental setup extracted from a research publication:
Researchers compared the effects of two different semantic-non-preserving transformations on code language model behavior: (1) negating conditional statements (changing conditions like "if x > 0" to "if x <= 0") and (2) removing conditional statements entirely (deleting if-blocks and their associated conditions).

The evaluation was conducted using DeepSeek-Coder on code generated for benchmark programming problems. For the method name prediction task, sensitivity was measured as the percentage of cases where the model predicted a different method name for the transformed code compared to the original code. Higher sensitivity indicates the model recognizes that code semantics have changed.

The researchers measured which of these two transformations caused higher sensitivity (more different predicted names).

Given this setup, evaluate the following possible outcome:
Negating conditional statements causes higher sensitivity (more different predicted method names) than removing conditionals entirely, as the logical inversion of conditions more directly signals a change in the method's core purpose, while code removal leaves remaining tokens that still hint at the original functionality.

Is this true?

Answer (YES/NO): NO